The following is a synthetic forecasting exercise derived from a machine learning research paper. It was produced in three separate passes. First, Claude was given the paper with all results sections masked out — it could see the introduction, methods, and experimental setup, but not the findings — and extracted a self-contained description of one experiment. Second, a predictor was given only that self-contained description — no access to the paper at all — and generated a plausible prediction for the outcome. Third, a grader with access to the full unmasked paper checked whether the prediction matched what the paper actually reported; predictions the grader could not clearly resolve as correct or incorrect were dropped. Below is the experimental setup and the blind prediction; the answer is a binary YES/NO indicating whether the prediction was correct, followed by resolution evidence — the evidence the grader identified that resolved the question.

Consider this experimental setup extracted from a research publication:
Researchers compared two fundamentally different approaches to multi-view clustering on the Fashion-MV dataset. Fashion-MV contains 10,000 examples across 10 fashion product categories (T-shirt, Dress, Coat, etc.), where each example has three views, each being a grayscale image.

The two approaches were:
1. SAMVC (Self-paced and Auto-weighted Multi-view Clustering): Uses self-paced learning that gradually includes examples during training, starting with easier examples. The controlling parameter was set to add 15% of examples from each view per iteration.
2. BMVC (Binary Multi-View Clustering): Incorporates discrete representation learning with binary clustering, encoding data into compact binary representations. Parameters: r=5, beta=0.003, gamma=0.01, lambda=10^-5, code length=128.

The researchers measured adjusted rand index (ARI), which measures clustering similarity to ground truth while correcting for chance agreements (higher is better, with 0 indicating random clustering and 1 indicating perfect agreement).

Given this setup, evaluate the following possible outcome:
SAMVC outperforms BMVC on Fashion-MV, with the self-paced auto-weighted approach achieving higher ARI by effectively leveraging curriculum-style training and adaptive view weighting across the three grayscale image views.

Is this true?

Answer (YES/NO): NO